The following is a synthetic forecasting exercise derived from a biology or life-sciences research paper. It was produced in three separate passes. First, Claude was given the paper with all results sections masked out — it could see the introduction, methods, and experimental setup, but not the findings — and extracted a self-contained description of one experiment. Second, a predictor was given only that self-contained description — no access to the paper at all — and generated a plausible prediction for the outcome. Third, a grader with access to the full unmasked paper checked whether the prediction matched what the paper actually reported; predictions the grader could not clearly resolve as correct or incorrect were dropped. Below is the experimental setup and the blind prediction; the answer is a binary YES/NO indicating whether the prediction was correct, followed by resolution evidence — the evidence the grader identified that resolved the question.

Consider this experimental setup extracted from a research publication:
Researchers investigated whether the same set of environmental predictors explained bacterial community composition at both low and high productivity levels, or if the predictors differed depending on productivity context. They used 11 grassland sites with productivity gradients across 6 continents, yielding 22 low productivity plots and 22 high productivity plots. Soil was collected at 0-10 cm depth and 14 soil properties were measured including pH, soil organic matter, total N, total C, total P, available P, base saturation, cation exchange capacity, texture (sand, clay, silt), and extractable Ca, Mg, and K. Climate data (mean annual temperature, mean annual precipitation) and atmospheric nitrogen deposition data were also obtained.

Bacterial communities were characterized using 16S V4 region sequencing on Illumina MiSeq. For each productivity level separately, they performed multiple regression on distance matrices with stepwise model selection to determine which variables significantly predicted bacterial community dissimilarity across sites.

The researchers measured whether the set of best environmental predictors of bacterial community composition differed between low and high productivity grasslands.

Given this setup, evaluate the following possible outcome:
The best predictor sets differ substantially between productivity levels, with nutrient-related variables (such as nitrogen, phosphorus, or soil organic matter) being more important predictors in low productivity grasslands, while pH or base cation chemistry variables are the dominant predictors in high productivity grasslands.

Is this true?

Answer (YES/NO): NO